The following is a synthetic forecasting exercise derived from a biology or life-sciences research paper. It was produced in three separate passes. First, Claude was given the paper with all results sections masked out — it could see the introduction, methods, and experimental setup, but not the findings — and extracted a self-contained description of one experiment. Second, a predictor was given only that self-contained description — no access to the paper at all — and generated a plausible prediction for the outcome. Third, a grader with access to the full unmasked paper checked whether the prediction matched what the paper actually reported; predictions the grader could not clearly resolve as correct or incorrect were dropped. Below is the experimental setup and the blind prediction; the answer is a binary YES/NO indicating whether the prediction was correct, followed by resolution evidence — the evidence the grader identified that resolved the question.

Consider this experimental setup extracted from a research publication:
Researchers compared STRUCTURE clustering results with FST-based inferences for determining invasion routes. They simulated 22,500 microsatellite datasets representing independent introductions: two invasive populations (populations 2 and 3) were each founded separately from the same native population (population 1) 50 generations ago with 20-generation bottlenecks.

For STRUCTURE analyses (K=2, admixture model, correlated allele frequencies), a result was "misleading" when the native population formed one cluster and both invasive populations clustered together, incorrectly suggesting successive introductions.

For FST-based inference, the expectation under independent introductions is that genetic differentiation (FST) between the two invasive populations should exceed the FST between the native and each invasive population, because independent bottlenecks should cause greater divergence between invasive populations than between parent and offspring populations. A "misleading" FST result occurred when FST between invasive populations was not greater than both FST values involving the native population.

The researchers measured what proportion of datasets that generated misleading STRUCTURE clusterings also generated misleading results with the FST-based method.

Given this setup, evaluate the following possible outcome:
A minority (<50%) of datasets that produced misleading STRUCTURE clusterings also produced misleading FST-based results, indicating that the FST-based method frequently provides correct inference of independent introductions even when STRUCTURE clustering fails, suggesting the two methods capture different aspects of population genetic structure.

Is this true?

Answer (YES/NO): NO